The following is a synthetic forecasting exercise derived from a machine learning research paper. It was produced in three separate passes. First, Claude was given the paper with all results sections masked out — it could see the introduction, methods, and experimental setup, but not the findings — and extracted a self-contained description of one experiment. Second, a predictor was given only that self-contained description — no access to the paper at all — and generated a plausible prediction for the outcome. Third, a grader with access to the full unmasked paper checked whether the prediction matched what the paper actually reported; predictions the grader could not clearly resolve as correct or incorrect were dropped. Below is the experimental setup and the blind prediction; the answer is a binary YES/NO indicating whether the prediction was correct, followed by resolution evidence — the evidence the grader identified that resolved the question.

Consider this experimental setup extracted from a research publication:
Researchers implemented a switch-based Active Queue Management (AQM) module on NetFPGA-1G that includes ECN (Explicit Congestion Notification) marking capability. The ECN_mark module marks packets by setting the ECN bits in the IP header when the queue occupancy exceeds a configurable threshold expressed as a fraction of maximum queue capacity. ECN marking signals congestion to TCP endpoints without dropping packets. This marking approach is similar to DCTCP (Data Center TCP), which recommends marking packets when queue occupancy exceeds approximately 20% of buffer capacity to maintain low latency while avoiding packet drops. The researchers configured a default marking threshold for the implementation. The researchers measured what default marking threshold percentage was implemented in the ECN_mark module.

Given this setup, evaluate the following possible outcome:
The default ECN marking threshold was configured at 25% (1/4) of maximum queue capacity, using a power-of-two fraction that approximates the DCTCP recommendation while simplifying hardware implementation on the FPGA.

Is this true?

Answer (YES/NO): YES